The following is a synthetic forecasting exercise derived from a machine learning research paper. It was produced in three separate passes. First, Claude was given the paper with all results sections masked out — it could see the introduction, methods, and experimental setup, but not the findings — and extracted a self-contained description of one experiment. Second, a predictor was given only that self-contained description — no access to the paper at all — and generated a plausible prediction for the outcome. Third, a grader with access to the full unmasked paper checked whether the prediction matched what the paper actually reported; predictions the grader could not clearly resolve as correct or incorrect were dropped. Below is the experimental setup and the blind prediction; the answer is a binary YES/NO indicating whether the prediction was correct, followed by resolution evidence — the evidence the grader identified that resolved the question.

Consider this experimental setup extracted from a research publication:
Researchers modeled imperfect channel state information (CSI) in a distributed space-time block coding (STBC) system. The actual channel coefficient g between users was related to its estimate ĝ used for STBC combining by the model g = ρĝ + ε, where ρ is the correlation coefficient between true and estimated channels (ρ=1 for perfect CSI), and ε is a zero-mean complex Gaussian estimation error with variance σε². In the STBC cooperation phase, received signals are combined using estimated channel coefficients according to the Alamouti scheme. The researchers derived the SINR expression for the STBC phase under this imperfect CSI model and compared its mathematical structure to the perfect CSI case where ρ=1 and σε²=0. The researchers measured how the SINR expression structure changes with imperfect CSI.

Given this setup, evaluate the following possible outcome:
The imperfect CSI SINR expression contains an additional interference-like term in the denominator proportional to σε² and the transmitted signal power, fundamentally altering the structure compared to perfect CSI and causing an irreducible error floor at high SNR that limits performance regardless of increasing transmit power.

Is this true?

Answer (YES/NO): NO